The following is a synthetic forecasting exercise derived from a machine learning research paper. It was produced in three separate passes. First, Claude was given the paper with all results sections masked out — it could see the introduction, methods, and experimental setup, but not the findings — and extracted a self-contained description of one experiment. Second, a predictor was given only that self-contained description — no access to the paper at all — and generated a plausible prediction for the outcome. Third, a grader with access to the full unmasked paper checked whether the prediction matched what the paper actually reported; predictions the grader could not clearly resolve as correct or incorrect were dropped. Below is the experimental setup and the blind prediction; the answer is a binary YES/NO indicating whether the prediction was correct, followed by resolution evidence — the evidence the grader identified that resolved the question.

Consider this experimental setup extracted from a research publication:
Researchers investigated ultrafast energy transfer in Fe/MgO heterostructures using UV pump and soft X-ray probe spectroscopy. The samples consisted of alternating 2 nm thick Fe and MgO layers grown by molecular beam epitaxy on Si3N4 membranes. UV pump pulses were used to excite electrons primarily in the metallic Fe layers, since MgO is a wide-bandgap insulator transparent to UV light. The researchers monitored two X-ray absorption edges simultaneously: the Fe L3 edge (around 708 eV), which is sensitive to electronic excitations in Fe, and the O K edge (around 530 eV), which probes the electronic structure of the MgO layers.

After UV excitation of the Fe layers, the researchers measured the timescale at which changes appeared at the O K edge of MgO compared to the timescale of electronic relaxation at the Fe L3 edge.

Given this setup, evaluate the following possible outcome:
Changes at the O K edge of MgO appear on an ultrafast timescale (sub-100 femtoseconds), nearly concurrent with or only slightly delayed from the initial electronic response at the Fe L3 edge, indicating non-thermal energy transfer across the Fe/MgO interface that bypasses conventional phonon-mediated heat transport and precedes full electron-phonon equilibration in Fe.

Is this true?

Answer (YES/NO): NO